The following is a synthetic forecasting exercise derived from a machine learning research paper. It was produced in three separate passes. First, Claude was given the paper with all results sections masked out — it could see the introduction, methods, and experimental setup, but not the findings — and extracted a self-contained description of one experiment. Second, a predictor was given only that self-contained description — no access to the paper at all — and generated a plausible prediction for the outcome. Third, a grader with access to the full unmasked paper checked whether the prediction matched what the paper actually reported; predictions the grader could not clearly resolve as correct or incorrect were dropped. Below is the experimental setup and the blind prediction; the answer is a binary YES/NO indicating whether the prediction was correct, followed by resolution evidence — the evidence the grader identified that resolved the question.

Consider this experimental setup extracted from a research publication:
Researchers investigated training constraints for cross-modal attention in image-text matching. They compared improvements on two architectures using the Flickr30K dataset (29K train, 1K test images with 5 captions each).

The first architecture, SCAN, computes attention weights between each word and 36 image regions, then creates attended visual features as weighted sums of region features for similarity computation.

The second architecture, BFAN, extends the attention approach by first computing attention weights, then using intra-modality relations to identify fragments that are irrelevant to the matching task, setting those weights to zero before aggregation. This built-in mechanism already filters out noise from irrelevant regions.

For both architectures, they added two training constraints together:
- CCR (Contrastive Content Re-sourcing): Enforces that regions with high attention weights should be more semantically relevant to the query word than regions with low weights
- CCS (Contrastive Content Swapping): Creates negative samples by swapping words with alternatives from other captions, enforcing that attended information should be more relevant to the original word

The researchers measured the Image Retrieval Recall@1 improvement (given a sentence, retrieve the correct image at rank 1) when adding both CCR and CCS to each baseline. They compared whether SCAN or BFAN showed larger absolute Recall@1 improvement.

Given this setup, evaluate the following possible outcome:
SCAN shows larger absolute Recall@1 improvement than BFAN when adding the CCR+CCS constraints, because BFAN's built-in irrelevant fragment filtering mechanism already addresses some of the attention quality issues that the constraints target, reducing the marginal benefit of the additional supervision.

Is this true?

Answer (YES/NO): YES